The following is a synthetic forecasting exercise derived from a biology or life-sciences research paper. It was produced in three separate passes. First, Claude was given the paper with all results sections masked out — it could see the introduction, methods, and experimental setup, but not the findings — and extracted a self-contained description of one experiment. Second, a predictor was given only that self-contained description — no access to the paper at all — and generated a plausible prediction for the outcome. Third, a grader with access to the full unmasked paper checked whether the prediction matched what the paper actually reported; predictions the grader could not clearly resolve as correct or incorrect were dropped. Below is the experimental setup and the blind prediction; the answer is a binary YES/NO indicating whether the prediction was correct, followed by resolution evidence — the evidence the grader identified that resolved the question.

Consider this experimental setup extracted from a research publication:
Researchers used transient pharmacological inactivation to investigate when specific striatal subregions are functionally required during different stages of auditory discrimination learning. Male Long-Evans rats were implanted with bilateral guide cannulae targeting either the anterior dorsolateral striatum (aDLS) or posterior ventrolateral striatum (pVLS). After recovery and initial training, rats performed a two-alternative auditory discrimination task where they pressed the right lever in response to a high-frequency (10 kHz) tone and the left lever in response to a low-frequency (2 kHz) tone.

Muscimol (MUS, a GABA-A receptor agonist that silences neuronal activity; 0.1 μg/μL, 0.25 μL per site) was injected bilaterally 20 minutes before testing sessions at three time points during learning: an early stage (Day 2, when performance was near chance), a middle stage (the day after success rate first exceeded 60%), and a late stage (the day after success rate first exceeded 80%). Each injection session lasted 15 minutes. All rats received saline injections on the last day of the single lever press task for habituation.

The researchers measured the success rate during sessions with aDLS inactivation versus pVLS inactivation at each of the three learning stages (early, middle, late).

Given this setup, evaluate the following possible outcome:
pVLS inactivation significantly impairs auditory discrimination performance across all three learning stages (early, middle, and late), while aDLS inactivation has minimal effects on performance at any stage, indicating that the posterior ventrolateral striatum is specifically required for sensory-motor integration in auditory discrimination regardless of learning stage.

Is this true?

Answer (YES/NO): NO